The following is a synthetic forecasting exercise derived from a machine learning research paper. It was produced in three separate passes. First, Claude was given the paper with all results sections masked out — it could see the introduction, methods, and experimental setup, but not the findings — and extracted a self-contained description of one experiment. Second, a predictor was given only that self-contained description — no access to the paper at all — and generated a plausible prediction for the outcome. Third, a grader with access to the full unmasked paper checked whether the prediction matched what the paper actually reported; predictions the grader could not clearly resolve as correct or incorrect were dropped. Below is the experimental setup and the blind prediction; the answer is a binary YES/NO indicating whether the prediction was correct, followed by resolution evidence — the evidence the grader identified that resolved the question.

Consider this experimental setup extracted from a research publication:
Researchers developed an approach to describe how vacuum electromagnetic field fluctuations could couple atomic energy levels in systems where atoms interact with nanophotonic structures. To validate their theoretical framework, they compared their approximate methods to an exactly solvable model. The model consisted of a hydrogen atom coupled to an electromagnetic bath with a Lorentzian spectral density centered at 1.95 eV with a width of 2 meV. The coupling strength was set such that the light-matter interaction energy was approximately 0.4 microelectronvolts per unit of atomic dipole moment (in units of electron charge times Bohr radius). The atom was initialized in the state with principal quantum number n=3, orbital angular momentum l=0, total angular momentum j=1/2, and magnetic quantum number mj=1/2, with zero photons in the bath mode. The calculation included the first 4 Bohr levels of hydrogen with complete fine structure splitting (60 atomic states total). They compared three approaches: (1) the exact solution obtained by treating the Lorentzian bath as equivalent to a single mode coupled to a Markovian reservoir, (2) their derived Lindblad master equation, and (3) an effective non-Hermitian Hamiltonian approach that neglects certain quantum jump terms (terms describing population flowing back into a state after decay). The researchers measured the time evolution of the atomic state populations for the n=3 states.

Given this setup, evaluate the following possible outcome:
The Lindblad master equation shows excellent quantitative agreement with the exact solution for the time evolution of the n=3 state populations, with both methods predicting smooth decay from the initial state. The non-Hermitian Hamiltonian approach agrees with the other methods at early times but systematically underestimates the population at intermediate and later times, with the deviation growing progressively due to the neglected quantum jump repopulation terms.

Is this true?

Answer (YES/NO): NO